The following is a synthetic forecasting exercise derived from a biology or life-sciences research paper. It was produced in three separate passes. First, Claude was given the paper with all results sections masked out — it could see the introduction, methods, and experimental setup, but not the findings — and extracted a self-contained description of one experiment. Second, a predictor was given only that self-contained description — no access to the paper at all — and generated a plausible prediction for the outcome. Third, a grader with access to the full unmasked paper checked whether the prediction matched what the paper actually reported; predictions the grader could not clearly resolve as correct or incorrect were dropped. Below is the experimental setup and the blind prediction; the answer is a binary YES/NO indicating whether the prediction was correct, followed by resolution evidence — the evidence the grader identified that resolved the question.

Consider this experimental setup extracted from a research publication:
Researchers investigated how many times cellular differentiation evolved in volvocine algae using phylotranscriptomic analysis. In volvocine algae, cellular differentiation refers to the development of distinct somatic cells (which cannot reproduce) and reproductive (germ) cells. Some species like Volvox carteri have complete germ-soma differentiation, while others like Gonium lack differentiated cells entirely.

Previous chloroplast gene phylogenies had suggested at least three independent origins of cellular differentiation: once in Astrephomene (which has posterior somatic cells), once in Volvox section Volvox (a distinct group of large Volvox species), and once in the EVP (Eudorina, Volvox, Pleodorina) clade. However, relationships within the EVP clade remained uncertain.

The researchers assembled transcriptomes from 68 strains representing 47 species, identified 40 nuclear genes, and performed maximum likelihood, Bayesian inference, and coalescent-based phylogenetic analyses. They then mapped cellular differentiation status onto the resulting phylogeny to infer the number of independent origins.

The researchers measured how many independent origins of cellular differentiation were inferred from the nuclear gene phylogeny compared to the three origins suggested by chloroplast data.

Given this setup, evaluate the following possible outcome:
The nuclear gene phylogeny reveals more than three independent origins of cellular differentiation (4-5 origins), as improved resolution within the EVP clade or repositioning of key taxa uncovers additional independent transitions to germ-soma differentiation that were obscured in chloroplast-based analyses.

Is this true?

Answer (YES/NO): YES